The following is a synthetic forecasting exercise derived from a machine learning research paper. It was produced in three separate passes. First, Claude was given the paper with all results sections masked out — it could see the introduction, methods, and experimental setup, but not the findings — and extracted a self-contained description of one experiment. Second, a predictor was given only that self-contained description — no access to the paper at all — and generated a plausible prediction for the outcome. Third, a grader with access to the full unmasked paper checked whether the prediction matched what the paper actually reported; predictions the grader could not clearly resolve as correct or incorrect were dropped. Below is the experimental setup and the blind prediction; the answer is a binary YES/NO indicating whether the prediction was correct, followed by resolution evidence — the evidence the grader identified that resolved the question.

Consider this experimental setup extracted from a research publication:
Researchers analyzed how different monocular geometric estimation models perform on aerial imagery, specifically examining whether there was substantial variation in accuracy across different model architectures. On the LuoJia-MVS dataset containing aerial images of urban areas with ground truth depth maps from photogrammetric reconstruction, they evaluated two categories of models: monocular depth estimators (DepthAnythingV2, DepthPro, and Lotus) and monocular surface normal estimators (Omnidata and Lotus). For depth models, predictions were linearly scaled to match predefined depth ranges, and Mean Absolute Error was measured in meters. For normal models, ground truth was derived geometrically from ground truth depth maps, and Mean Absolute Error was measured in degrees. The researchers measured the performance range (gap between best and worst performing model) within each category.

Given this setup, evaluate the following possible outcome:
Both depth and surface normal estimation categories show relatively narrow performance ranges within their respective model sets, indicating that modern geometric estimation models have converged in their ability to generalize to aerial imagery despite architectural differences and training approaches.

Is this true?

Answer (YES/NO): NO